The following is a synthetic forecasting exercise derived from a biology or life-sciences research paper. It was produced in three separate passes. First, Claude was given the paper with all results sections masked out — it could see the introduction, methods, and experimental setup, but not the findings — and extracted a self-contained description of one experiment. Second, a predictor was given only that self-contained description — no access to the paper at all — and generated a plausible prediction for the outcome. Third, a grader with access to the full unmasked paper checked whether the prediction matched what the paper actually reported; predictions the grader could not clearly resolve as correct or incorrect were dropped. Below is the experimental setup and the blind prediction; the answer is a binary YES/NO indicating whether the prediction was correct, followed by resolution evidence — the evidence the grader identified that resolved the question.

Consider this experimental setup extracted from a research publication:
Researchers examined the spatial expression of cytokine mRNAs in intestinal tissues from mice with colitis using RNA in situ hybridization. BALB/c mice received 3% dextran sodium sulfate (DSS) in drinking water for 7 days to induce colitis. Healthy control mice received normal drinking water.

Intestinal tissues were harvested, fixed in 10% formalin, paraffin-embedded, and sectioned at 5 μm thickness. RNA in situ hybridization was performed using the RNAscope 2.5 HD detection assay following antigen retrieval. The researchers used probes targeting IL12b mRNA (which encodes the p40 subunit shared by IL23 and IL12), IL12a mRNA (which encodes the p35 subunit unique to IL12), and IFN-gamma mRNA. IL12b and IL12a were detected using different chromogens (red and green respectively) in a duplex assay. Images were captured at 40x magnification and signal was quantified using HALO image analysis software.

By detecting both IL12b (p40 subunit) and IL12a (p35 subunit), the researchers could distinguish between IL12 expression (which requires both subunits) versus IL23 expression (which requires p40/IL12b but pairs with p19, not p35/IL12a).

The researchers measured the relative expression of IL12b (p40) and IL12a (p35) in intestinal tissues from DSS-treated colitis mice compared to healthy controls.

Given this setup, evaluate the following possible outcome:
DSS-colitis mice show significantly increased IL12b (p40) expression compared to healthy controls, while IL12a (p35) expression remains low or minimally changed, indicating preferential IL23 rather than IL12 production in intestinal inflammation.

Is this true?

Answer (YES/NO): YES